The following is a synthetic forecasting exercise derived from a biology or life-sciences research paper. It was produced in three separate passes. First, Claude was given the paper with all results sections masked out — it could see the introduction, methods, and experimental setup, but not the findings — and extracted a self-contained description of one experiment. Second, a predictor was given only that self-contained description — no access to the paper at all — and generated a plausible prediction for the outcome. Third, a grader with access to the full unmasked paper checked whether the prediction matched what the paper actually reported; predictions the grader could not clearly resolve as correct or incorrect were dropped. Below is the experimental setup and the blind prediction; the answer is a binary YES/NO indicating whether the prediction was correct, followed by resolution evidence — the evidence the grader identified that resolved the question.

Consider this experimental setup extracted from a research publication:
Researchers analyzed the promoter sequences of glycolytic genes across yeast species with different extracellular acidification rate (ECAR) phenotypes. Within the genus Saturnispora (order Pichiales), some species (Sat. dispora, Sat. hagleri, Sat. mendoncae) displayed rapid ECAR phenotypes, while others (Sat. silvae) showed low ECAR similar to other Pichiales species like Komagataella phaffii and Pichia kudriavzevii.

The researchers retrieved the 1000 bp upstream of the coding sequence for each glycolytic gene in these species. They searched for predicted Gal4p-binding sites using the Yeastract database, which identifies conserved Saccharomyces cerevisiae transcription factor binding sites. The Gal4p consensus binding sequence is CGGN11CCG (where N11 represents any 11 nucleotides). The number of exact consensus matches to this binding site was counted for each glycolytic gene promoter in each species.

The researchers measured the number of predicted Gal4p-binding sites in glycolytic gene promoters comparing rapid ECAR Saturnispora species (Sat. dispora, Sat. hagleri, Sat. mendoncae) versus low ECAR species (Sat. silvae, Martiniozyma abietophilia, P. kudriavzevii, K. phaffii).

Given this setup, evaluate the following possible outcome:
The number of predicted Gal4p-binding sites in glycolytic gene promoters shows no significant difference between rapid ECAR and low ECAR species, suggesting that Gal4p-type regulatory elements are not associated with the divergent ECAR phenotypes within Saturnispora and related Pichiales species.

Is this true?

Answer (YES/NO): NO